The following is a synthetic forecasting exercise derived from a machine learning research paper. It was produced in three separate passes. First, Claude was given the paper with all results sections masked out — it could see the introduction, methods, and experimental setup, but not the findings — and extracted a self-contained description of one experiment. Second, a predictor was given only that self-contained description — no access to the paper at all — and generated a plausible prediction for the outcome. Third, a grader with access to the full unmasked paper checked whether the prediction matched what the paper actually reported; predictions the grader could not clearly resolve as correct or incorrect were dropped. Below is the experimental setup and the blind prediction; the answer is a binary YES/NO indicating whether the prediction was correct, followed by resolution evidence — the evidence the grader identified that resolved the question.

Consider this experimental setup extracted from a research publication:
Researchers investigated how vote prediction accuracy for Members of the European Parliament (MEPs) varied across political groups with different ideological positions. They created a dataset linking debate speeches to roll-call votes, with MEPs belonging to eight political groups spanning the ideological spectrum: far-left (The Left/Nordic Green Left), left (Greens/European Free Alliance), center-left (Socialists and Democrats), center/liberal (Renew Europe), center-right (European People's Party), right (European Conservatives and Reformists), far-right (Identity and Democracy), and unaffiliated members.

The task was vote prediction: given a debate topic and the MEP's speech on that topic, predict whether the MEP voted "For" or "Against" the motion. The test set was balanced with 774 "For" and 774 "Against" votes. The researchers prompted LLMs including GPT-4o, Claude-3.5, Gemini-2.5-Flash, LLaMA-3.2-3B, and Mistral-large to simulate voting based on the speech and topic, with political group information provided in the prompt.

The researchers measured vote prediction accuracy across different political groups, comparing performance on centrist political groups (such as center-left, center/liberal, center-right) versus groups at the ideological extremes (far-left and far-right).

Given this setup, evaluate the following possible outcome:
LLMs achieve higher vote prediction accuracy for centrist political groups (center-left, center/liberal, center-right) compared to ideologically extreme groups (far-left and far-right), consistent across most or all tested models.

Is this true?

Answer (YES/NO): NO